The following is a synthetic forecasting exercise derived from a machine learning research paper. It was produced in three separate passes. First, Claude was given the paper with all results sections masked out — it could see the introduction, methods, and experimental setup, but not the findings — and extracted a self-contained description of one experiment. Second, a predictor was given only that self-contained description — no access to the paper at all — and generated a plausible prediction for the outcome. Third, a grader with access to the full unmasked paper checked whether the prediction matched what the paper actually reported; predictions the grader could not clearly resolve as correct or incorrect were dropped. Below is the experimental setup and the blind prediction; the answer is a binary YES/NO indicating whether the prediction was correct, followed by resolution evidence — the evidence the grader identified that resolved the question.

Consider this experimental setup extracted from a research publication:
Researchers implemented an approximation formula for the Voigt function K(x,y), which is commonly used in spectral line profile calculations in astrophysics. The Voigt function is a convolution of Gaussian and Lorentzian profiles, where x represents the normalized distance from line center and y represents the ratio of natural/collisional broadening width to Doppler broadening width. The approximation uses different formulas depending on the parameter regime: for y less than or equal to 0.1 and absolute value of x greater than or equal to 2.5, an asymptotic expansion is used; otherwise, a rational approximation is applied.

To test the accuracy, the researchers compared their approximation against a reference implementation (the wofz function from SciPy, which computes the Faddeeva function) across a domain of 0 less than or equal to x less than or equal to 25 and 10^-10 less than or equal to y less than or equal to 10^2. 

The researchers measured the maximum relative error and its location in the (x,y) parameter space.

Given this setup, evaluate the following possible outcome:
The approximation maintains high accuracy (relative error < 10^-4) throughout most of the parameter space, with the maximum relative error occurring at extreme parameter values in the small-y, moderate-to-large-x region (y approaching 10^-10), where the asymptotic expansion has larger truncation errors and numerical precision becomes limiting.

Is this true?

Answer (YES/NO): NO